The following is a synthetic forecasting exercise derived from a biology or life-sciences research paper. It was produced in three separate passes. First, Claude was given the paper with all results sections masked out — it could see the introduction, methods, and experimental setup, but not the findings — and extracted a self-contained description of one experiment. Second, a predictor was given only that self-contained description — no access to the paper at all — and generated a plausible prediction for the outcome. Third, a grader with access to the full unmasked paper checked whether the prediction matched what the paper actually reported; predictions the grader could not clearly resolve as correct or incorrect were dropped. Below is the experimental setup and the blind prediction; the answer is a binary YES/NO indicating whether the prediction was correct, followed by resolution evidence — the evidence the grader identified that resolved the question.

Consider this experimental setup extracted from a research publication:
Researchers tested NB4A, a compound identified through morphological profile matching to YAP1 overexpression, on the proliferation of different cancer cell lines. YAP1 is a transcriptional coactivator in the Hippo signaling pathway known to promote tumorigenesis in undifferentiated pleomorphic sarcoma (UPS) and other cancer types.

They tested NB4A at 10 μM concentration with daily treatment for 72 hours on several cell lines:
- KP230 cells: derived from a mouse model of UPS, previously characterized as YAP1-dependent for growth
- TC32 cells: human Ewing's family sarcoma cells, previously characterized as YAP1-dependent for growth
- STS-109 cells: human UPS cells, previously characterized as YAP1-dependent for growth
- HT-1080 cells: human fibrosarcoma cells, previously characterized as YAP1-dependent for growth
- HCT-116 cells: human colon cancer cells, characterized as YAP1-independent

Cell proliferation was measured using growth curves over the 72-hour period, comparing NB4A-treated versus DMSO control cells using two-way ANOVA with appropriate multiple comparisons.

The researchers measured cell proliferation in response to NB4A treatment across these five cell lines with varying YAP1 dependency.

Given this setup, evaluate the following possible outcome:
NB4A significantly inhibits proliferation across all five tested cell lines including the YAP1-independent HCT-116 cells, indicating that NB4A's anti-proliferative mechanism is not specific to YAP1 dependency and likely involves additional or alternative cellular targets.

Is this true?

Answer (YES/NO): NO